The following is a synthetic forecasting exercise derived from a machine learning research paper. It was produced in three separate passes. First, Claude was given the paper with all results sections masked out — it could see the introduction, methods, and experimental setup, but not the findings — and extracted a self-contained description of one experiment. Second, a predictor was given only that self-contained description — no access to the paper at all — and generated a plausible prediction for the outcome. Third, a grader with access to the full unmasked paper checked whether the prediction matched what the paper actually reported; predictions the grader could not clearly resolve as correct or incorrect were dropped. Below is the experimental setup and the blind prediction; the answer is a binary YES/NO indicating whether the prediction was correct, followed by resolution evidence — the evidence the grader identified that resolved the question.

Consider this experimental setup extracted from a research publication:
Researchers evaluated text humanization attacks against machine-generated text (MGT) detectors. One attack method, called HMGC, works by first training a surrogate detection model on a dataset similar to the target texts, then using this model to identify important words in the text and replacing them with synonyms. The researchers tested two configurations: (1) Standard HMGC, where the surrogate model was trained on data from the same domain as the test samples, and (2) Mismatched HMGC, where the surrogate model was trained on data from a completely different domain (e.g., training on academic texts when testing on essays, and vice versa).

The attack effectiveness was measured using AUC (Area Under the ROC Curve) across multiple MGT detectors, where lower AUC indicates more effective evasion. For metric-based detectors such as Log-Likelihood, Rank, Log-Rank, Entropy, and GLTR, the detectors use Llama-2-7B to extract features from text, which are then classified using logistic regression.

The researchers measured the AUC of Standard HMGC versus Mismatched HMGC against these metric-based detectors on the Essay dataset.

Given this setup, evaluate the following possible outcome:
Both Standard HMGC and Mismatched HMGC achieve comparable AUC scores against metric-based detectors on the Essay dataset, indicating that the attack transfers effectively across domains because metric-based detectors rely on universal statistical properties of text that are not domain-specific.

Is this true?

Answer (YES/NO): NO